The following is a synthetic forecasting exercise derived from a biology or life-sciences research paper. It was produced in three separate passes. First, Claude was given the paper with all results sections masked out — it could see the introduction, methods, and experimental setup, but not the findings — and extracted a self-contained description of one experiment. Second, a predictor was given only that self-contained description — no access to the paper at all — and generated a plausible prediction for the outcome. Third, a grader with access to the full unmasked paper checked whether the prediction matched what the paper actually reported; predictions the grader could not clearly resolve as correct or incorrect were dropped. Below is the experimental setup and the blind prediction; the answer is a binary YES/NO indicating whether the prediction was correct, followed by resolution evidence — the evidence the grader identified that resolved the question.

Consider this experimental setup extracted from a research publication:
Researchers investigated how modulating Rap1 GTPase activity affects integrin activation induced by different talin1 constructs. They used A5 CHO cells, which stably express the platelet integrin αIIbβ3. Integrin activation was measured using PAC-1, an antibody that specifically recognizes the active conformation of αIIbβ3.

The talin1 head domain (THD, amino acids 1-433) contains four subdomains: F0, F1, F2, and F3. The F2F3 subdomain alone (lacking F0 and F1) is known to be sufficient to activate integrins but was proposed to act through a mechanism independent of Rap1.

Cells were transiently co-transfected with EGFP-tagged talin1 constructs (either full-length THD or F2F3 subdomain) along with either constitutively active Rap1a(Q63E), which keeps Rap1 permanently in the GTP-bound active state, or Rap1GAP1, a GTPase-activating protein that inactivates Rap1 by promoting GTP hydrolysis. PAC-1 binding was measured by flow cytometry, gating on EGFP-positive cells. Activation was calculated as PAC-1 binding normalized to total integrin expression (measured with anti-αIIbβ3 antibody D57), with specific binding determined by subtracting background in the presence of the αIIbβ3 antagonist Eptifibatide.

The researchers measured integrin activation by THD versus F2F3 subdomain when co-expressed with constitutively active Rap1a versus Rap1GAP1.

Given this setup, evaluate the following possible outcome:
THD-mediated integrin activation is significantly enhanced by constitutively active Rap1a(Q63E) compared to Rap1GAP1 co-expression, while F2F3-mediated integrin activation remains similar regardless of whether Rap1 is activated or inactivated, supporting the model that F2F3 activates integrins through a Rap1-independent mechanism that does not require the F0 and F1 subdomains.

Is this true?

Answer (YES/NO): YES